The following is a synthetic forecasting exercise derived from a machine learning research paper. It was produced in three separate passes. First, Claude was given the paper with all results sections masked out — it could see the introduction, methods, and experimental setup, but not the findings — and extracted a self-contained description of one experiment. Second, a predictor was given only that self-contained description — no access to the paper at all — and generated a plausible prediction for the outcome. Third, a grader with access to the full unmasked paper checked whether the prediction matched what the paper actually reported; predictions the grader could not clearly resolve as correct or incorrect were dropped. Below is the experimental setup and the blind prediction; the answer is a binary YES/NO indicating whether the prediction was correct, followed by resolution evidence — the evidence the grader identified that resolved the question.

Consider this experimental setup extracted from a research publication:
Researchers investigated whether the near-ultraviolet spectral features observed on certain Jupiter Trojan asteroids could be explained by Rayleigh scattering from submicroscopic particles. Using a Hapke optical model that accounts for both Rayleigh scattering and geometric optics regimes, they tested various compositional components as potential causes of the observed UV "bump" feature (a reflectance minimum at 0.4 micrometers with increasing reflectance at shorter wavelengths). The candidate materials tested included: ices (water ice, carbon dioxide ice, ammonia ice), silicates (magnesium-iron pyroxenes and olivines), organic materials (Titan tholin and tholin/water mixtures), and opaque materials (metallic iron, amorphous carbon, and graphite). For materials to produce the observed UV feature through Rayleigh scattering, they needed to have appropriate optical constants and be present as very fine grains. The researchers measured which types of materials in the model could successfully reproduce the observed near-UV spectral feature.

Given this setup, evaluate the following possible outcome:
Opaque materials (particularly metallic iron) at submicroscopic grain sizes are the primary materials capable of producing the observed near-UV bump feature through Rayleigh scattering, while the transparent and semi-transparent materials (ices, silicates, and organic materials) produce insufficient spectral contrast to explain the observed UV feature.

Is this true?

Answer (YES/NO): YES